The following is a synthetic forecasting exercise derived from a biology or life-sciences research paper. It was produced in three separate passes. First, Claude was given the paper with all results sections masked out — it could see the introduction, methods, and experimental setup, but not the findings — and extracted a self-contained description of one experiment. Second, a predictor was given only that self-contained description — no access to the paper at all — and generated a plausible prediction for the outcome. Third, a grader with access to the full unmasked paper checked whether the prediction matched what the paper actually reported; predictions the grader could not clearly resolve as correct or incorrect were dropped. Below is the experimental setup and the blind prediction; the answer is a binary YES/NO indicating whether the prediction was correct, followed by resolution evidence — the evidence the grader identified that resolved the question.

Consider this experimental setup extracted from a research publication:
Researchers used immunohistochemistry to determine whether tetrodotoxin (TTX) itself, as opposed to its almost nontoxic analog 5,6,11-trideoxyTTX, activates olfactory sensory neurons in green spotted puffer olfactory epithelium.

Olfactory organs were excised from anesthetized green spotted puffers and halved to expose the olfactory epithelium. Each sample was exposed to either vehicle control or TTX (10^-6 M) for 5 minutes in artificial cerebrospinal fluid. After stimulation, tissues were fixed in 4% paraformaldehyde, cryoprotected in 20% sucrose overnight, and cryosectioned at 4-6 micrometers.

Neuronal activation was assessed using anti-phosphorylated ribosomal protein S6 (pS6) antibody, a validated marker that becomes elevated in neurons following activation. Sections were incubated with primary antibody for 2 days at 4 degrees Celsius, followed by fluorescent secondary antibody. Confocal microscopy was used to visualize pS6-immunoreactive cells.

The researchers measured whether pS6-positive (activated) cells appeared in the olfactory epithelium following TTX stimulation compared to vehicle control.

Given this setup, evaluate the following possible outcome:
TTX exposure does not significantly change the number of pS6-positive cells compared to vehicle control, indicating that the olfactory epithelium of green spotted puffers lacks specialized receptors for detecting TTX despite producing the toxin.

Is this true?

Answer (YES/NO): NO